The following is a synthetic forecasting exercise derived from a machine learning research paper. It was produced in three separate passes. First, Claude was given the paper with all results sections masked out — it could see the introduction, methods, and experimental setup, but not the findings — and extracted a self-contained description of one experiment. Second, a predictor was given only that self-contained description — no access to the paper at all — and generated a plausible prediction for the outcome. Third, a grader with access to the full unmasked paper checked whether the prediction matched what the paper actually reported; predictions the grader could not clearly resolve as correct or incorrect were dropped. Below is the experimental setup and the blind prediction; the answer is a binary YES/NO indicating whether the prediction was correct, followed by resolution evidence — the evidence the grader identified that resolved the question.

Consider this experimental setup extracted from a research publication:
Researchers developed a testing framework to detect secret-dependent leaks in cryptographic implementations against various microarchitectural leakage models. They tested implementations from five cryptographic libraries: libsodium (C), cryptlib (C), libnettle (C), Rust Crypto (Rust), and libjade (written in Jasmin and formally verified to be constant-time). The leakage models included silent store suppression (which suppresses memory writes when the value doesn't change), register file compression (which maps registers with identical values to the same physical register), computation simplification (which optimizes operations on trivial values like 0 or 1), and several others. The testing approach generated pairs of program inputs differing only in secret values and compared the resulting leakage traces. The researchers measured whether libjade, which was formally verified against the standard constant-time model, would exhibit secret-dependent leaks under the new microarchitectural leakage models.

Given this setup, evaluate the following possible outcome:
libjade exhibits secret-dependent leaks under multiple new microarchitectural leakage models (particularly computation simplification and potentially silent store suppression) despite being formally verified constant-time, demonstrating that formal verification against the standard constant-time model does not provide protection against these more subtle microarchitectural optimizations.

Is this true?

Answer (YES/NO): NO